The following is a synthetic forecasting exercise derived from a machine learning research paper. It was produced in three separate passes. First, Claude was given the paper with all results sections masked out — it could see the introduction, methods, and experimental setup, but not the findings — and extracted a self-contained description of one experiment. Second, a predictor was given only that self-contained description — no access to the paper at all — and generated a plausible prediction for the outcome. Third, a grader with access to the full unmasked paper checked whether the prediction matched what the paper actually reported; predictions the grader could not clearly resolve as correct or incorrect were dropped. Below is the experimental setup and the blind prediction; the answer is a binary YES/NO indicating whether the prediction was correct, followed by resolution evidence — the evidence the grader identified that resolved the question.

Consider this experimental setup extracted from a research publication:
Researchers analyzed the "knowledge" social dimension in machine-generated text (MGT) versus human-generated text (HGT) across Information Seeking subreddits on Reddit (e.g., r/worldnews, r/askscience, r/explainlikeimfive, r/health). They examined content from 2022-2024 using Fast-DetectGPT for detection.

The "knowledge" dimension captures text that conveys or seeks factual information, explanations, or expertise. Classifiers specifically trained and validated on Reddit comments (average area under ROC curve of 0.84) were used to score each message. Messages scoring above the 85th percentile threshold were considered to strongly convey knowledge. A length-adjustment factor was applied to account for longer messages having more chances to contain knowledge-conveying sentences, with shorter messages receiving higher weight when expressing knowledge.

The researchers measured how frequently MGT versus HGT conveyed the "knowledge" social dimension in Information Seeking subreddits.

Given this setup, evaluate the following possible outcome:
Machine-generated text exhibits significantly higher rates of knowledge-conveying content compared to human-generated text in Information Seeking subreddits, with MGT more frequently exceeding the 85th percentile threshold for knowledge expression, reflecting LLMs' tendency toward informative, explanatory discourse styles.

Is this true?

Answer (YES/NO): NO